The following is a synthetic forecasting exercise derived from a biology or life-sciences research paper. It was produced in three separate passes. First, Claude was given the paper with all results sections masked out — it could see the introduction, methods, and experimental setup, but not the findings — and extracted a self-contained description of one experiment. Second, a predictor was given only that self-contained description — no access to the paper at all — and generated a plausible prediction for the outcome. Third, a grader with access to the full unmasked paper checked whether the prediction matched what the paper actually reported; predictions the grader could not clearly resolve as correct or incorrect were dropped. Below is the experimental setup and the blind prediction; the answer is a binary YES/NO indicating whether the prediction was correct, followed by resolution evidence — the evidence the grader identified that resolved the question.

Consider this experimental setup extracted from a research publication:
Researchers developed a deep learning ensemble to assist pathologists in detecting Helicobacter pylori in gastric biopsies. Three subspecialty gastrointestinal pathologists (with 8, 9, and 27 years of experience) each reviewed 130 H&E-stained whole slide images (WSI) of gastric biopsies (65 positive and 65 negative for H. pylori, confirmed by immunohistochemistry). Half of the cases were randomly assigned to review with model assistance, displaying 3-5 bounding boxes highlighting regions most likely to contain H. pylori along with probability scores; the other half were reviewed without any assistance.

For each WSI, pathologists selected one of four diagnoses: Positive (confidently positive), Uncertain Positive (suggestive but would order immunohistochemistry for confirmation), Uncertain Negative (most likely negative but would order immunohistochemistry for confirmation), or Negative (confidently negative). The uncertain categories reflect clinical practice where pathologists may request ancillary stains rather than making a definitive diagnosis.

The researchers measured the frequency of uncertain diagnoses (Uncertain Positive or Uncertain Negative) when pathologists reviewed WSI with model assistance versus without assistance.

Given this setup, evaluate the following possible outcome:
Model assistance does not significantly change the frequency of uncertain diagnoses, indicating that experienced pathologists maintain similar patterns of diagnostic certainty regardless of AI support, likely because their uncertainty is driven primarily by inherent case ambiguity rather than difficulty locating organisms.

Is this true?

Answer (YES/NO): NO